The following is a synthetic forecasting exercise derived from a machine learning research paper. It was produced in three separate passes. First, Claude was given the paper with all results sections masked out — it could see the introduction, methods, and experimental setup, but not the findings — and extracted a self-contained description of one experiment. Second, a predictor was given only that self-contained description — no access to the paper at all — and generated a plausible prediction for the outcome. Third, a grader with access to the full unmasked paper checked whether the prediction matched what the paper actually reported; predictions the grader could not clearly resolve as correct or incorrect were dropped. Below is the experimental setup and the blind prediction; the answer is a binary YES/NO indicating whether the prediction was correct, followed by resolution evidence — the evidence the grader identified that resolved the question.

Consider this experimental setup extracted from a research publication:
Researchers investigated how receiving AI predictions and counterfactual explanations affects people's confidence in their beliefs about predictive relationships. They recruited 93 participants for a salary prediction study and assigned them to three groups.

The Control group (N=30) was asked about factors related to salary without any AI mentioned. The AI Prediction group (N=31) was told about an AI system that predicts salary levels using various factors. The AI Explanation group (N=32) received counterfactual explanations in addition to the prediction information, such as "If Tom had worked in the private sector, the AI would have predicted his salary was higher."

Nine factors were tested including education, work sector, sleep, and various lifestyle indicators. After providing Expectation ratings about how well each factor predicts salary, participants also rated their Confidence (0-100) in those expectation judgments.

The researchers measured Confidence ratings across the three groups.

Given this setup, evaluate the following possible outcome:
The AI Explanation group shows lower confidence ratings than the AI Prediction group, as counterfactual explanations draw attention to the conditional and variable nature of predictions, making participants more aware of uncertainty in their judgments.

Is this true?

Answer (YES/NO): NO